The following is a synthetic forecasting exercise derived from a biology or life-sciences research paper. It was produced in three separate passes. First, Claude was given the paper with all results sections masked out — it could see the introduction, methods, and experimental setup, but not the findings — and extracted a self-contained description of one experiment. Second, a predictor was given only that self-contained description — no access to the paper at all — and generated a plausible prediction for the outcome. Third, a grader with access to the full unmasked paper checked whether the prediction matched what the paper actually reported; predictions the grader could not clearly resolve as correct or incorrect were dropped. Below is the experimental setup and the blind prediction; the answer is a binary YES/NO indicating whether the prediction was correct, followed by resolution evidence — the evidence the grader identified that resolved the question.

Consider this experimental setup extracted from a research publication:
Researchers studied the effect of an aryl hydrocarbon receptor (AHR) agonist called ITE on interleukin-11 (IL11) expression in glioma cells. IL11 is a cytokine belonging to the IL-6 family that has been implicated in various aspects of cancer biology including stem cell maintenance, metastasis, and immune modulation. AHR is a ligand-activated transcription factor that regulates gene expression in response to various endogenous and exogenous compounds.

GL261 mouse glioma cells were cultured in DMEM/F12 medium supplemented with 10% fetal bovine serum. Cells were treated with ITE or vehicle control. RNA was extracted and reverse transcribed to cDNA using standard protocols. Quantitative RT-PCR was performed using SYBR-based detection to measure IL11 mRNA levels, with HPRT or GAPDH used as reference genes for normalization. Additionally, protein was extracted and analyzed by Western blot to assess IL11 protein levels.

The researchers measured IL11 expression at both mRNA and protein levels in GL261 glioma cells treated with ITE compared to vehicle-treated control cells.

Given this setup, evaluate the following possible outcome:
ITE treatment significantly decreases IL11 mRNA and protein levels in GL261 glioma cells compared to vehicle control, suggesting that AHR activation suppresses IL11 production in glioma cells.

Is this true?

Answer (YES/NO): YES